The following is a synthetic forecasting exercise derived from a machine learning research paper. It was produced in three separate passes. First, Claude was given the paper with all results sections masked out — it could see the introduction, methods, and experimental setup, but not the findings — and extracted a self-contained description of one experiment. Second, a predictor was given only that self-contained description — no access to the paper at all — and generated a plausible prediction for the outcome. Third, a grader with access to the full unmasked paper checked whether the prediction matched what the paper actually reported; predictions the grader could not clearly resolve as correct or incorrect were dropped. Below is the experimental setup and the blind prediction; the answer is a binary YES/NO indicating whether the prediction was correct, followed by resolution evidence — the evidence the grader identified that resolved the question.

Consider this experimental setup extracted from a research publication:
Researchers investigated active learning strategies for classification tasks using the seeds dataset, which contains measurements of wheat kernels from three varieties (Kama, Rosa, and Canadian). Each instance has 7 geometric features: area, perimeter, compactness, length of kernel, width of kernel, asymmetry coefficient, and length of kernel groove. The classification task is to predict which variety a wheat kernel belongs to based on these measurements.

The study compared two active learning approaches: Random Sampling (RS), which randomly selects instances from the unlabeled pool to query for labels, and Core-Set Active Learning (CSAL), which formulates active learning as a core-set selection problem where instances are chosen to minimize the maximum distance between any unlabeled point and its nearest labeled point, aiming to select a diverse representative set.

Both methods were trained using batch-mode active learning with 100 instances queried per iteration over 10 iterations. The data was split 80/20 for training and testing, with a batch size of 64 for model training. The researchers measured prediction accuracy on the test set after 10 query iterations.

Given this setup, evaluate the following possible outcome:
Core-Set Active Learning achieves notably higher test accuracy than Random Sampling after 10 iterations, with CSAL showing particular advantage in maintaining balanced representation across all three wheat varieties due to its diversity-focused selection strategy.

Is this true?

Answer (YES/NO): NO